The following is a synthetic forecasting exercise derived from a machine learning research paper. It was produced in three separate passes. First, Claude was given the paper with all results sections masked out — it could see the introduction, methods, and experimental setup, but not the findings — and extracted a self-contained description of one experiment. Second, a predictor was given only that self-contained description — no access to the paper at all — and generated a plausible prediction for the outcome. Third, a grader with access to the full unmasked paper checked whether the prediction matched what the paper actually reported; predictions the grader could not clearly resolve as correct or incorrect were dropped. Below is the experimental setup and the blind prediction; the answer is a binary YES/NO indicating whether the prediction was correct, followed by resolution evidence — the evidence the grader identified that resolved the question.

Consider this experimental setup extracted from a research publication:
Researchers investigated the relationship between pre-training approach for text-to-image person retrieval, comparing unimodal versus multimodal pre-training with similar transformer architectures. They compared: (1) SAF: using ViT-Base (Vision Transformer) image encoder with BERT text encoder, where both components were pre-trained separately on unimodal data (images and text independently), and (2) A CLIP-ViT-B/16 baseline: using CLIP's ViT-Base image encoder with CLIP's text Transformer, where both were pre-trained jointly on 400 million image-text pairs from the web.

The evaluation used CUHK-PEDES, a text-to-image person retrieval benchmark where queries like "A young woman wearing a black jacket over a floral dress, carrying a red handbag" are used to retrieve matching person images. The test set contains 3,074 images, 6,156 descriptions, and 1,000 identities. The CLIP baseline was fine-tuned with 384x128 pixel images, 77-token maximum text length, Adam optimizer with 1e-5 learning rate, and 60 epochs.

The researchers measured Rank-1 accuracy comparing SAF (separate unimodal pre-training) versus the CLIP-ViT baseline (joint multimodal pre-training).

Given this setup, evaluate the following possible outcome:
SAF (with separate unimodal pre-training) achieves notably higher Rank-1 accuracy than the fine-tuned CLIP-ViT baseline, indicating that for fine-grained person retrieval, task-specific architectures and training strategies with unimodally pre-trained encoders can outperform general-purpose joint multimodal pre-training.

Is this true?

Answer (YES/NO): NO